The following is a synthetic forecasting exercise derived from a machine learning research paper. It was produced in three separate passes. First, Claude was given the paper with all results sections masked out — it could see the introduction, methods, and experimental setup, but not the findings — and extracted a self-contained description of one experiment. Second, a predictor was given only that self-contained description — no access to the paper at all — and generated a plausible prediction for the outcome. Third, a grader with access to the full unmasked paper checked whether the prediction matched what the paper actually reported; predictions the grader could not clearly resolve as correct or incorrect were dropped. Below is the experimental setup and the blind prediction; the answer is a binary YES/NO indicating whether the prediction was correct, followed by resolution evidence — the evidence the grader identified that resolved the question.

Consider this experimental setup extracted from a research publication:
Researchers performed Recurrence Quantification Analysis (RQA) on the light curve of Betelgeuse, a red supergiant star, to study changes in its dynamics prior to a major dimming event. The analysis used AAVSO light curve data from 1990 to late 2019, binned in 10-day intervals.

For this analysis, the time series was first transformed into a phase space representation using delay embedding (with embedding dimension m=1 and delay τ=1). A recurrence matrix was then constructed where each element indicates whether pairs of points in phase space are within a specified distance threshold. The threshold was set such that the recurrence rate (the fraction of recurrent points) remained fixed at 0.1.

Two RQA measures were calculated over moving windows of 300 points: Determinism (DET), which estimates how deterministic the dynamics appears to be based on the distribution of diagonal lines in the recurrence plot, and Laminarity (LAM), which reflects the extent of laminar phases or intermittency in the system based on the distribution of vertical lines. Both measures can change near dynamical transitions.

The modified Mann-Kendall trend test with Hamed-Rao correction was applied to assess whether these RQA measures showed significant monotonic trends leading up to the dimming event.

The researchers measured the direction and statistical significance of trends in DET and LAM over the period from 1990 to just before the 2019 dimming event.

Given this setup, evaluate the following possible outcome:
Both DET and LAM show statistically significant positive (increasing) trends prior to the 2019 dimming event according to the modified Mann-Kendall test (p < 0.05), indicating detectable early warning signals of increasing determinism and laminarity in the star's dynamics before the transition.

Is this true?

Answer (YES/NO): YES